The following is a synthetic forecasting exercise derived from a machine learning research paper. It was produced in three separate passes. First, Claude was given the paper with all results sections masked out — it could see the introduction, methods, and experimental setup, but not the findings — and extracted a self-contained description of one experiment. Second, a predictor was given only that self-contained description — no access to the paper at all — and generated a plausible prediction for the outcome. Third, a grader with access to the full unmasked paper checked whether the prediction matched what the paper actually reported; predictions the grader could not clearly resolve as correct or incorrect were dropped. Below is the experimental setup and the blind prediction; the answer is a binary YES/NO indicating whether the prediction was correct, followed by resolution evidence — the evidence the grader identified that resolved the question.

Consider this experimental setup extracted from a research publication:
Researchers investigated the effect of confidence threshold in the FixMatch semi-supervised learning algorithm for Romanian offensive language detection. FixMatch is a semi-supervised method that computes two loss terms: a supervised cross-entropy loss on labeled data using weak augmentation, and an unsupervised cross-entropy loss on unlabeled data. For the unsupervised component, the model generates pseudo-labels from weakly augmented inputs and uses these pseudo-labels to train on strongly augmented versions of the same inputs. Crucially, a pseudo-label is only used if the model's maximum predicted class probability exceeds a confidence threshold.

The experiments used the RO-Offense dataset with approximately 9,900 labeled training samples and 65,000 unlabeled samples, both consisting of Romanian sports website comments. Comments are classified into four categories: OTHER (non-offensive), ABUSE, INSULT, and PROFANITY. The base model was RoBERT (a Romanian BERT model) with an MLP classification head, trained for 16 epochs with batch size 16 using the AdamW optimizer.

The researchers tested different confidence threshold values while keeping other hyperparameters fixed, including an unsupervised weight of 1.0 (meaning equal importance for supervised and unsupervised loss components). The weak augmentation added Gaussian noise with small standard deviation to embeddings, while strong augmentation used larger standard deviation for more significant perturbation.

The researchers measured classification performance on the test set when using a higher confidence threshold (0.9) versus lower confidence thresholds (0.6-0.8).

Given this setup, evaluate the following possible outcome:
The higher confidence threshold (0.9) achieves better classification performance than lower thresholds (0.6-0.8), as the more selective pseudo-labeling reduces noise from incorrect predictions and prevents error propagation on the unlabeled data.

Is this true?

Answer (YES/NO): YES